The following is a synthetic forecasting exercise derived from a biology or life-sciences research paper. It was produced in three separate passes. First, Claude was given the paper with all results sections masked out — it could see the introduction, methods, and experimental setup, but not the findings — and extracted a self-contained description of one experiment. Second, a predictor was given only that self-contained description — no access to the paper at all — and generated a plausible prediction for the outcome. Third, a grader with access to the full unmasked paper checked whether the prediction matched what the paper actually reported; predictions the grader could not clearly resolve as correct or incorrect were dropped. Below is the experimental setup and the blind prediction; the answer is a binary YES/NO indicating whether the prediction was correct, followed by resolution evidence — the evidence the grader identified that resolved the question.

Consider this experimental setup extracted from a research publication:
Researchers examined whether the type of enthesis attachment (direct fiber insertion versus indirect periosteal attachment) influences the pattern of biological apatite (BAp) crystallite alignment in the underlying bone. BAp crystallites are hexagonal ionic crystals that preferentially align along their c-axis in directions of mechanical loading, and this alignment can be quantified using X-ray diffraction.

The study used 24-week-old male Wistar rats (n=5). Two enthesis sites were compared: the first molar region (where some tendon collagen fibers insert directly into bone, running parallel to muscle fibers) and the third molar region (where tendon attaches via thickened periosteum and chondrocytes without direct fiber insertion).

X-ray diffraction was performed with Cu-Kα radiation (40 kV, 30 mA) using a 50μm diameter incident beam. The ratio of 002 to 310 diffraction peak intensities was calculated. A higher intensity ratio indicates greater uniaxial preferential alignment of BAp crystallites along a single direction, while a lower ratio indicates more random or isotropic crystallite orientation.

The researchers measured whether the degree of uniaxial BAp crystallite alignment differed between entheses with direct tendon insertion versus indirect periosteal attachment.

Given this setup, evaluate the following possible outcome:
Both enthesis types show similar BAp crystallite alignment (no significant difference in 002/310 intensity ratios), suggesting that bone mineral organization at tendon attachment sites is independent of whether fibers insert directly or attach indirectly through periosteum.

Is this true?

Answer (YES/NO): NO